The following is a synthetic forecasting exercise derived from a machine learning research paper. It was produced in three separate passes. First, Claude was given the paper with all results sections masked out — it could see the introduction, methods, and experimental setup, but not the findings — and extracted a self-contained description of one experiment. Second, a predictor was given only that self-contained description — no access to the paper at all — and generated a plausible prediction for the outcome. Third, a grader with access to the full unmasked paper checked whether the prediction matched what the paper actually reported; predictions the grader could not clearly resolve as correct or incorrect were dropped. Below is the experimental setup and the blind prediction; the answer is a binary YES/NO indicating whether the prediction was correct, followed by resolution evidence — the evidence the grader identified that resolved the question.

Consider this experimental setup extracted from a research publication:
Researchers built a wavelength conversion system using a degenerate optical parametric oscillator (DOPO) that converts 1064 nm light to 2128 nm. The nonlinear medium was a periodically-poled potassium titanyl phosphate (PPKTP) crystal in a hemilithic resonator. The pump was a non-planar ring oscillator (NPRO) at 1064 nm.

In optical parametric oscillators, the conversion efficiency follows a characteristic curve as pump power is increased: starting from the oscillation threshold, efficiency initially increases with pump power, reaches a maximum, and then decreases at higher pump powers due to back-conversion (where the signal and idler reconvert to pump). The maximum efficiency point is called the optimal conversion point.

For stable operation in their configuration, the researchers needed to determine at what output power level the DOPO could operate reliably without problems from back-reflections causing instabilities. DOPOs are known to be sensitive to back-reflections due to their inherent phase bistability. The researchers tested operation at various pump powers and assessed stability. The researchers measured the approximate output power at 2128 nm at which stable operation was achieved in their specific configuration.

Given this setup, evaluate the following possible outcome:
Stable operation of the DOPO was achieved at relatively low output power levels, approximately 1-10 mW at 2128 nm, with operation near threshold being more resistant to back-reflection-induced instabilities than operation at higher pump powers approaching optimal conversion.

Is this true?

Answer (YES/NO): NO